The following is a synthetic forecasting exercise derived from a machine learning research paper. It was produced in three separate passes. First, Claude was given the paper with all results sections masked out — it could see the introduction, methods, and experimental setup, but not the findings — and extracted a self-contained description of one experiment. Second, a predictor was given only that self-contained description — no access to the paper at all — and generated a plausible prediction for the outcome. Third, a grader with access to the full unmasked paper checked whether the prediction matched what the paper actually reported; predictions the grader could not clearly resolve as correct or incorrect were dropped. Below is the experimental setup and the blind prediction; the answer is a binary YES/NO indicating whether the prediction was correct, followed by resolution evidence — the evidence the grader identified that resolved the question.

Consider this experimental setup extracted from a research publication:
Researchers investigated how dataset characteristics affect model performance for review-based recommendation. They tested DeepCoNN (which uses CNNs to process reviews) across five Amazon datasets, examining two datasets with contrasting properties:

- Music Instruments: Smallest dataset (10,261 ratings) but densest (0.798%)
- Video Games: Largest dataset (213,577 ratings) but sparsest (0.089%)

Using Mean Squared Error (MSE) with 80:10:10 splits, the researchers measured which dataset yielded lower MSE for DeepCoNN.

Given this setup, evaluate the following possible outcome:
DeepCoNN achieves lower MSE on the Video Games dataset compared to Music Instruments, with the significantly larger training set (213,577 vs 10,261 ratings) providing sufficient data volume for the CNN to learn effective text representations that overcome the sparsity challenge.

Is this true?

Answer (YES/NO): NO